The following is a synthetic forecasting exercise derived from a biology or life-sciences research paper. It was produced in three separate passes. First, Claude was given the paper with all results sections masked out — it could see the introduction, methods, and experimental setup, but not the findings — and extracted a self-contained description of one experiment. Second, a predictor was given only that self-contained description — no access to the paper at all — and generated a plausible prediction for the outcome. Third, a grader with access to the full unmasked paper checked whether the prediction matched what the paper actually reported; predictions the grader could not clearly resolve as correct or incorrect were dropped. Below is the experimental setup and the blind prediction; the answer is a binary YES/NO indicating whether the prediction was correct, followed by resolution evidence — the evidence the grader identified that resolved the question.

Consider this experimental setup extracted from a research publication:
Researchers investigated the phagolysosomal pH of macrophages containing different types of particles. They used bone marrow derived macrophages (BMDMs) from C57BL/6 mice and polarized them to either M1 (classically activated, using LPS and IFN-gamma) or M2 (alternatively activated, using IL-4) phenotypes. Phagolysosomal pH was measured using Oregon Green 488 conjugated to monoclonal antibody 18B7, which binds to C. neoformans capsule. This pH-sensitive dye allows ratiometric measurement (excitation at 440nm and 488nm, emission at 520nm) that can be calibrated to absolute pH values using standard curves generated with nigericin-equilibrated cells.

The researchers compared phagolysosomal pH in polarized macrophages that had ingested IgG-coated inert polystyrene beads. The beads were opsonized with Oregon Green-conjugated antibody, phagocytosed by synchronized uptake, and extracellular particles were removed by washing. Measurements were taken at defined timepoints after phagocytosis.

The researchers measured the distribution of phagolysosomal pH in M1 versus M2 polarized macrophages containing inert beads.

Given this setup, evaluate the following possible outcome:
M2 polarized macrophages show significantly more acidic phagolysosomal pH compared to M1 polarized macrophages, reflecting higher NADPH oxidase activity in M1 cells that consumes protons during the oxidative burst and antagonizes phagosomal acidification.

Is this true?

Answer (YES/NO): NO